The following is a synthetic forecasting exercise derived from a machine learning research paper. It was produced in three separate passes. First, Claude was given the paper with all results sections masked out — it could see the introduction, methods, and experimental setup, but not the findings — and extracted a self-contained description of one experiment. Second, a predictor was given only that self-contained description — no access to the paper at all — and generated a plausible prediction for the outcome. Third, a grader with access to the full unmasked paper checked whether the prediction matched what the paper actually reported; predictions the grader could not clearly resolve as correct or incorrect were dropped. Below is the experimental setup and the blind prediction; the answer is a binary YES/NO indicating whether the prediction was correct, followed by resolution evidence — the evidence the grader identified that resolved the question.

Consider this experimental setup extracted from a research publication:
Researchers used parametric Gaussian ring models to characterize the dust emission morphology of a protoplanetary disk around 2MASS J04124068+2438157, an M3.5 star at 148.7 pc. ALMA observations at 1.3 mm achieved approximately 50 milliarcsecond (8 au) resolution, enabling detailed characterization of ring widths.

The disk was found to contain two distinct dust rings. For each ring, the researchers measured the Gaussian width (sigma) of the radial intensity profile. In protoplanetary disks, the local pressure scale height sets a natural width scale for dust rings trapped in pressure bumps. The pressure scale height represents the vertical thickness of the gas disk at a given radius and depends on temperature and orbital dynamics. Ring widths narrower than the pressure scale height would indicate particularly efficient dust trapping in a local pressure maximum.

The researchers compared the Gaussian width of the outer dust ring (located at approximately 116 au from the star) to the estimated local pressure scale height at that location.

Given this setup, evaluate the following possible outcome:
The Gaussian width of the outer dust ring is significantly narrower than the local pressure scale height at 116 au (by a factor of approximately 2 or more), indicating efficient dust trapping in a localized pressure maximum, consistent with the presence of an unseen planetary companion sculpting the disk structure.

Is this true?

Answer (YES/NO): NO